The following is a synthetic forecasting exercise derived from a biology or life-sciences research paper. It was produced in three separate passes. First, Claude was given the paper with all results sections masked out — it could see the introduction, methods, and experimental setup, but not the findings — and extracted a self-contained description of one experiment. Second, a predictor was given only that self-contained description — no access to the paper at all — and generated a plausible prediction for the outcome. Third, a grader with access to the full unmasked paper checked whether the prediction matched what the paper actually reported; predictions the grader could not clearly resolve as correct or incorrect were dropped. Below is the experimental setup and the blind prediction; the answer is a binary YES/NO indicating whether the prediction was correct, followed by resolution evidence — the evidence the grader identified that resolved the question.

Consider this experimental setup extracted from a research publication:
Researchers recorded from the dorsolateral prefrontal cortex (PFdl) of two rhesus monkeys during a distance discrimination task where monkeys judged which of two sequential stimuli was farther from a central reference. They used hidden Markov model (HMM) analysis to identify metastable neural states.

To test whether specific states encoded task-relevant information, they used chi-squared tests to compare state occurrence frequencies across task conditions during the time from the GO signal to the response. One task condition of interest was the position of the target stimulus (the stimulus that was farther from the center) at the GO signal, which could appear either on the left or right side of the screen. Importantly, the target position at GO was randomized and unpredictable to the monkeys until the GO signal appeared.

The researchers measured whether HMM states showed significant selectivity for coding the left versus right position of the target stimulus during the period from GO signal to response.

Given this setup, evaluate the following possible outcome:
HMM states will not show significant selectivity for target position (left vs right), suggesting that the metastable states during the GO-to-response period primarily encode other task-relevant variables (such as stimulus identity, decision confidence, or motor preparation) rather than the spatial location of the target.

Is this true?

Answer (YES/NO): YES